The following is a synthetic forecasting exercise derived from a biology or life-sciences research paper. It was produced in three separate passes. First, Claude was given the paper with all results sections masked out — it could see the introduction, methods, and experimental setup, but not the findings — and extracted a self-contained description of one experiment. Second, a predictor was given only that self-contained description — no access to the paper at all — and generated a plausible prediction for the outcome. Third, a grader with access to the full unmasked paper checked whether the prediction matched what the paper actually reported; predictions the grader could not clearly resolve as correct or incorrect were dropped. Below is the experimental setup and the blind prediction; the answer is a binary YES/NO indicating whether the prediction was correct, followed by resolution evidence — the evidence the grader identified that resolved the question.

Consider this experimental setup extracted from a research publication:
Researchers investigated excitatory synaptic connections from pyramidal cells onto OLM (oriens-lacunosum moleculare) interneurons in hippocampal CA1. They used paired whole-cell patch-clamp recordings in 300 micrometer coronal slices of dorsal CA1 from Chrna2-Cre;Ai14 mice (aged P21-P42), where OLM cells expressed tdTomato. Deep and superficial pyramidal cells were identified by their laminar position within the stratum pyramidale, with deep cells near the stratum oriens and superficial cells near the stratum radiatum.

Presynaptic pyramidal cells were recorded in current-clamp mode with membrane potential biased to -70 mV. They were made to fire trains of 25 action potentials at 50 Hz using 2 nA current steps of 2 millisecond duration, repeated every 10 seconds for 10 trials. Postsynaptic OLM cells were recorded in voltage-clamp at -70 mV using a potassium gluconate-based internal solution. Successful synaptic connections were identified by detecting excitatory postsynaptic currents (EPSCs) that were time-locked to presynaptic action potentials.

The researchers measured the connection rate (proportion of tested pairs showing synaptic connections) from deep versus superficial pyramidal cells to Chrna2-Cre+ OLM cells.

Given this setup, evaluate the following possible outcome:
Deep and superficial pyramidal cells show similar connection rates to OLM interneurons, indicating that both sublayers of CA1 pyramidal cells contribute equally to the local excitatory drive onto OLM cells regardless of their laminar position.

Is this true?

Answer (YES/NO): YES